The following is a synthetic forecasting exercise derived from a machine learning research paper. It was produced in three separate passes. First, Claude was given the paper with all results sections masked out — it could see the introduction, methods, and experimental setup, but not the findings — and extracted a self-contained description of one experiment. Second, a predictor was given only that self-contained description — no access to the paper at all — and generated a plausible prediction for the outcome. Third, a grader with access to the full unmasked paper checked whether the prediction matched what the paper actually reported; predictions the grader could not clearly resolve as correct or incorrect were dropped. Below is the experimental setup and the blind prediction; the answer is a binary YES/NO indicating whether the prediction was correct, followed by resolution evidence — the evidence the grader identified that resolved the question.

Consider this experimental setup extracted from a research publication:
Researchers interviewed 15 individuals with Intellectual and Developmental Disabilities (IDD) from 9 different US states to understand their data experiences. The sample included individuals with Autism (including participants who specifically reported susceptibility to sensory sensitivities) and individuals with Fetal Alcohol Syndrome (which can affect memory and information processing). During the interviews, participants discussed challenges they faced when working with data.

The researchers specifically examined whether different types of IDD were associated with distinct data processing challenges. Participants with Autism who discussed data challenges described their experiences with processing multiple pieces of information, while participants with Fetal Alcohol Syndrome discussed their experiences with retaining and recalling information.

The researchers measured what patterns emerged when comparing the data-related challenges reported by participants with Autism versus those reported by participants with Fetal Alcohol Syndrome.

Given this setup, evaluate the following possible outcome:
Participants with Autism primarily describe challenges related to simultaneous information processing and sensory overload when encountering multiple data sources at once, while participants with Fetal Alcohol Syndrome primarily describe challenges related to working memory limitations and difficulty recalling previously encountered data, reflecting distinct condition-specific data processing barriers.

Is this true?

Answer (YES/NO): YES